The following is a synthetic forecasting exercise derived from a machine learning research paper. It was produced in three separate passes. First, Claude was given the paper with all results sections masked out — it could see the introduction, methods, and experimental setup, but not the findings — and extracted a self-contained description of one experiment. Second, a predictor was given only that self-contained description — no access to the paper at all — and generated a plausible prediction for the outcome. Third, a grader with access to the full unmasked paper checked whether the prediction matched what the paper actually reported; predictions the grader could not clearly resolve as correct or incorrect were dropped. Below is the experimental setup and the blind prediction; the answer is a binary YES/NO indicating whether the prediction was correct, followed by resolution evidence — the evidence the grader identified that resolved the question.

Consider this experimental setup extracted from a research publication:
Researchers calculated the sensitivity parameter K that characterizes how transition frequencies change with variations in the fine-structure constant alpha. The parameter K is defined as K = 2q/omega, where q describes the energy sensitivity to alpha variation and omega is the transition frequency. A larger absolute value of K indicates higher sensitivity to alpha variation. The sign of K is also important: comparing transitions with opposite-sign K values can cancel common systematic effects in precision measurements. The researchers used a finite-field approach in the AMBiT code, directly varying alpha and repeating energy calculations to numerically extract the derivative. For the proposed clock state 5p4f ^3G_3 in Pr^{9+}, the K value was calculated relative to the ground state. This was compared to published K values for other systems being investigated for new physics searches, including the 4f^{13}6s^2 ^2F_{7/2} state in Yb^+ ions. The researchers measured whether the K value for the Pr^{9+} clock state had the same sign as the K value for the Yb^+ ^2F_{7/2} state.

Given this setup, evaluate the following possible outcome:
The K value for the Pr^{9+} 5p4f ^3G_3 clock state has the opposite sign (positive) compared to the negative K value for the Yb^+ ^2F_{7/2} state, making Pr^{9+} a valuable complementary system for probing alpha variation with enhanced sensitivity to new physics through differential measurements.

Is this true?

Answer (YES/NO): YES